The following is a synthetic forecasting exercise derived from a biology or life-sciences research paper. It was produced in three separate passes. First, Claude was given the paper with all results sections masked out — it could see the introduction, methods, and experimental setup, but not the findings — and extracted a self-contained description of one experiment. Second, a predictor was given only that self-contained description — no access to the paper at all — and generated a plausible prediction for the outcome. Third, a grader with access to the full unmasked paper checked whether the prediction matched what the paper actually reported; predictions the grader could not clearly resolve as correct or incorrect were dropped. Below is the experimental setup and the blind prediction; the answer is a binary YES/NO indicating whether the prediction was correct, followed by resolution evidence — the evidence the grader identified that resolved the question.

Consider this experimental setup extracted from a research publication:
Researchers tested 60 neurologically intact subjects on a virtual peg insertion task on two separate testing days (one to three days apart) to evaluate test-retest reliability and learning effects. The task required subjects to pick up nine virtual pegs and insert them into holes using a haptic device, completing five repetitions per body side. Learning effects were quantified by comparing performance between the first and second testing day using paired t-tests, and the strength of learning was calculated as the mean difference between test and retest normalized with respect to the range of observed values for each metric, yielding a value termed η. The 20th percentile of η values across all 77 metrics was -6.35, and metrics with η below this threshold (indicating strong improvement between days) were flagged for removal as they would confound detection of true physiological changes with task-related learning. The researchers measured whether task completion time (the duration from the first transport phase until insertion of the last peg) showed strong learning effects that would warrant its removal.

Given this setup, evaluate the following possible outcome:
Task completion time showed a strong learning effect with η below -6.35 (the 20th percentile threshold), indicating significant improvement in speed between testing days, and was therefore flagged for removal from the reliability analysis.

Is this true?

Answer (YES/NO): YES